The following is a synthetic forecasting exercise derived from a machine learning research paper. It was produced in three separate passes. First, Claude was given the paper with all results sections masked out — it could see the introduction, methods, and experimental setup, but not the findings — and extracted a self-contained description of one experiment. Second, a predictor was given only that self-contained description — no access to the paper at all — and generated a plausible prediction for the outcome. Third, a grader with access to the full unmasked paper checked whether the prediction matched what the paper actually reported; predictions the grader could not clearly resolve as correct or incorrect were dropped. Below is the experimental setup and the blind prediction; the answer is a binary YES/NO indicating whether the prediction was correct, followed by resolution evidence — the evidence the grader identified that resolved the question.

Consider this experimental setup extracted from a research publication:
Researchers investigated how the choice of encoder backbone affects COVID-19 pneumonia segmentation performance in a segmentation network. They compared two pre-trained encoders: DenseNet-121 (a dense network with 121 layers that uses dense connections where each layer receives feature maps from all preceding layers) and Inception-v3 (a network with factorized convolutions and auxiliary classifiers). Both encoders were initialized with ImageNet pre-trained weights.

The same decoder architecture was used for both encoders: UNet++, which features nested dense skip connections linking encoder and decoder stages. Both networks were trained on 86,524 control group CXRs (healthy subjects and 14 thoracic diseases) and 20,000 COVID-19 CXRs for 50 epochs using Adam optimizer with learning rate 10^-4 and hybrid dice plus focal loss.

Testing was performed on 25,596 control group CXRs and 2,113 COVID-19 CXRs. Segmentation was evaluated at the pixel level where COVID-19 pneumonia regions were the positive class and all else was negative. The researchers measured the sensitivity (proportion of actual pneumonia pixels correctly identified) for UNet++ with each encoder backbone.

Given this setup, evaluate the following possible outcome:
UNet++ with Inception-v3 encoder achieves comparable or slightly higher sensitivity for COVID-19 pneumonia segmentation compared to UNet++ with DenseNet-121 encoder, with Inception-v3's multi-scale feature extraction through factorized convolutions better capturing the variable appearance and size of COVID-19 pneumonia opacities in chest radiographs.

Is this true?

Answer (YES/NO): NO